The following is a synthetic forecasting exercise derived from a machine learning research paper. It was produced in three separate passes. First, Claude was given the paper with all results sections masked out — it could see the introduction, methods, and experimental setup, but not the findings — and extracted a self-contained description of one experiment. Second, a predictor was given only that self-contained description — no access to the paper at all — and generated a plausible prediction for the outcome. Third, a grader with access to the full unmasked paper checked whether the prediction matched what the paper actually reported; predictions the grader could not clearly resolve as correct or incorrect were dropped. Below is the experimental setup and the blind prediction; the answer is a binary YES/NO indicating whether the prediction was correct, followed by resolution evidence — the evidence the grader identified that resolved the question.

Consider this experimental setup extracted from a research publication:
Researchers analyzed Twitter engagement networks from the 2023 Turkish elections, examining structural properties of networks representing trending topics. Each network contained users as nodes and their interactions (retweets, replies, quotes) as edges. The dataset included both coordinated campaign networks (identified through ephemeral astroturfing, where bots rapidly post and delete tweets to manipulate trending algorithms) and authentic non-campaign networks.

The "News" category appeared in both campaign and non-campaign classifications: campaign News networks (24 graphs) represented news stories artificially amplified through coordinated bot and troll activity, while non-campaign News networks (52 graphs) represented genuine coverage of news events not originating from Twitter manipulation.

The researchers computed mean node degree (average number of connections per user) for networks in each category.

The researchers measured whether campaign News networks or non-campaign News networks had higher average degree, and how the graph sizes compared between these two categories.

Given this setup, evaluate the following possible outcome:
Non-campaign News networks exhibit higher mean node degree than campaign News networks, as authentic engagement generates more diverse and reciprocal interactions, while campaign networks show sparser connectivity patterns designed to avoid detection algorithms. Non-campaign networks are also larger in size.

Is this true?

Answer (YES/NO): YES